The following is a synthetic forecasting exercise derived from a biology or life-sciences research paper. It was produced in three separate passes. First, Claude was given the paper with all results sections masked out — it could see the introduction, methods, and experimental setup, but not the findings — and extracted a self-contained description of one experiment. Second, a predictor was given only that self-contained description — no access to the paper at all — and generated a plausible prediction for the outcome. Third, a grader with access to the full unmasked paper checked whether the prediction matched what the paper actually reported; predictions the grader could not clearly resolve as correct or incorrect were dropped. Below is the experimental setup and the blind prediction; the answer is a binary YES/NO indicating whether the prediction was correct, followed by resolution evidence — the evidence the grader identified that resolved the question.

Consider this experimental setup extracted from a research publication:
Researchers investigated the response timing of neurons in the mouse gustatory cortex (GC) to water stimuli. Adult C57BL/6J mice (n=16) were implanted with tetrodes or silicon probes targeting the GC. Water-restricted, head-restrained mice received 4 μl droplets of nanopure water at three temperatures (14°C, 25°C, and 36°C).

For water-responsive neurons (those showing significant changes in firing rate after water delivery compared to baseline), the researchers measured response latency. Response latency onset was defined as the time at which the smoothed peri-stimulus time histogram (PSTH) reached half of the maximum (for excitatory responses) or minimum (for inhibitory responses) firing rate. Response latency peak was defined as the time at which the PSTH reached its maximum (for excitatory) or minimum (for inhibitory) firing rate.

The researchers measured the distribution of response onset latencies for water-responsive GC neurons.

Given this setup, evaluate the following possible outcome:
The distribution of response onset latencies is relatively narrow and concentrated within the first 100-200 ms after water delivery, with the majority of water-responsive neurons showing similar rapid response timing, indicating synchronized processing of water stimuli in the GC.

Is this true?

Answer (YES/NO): NO